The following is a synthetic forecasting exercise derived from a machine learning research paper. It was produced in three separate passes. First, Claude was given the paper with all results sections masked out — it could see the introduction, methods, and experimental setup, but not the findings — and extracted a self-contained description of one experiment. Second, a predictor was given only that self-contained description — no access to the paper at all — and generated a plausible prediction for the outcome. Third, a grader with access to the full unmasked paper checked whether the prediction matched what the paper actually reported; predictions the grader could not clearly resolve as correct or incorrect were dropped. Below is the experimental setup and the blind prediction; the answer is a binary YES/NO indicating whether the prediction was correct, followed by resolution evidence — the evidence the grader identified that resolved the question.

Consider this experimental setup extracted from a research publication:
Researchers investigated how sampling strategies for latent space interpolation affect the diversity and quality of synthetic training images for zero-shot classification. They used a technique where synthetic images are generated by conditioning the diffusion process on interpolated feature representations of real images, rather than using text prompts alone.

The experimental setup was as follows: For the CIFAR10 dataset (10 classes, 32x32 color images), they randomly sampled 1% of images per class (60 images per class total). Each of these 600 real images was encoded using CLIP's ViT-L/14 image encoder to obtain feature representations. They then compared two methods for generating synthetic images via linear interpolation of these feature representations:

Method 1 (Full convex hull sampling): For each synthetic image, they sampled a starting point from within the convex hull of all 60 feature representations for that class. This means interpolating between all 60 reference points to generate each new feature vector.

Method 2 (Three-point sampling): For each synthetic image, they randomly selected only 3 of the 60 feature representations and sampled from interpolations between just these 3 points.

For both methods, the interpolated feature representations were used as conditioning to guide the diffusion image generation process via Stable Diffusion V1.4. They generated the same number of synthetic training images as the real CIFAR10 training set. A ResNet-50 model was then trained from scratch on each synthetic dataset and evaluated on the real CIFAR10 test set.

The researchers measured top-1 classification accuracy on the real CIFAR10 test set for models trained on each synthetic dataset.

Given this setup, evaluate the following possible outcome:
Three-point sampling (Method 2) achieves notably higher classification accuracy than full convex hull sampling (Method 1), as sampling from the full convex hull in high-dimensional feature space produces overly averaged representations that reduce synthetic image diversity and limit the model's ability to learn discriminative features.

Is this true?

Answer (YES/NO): YES